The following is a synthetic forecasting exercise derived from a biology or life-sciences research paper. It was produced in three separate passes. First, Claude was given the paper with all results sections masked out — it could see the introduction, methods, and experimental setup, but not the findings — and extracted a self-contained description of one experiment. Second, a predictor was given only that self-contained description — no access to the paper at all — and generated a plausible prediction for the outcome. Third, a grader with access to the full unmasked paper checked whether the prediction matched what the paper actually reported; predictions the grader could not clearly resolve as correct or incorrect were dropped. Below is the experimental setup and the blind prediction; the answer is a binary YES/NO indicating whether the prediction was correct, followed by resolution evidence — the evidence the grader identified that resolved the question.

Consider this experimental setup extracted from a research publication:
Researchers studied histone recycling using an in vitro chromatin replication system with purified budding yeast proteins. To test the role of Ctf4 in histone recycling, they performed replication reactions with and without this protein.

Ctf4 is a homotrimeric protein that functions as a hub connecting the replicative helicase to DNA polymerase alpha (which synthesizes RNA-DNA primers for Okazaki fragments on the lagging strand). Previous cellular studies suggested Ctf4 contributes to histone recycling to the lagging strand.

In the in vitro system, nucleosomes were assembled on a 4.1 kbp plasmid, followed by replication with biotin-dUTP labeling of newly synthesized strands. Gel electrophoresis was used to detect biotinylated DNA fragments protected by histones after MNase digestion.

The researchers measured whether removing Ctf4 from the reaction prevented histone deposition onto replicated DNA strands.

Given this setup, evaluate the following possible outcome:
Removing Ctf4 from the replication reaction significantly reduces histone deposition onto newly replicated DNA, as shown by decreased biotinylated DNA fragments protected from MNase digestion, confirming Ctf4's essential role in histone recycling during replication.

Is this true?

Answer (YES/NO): NO